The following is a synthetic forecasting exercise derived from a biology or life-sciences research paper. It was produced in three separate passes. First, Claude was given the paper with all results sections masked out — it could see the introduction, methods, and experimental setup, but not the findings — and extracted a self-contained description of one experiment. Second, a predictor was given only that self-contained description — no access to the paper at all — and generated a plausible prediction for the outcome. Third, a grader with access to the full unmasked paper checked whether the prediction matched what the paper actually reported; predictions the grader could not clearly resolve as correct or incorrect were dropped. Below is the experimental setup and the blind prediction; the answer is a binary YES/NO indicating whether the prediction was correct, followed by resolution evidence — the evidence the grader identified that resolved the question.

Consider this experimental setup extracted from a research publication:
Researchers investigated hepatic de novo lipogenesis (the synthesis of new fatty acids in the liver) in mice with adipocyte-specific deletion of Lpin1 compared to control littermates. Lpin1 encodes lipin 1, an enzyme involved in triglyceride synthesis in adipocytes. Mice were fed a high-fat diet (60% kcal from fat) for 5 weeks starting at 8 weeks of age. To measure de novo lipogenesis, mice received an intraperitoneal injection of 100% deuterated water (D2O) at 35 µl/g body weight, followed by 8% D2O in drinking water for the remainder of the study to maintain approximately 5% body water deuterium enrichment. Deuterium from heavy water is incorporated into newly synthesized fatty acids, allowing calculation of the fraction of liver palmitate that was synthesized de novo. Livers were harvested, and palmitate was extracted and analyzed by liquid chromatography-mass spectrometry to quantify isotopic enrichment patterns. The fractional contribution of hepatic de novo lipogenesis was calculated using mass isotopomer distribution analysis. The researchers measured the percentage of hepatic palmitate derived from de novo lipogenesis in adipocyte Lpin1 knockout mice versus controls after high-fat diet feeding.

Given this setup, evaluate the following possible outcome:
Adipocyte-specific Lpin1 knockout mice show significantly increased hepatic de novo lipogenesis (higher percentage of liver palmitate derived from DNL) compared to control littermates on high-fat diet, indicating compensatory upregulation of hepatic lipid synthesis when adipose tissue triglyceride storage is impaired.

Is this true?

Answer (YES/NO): YES